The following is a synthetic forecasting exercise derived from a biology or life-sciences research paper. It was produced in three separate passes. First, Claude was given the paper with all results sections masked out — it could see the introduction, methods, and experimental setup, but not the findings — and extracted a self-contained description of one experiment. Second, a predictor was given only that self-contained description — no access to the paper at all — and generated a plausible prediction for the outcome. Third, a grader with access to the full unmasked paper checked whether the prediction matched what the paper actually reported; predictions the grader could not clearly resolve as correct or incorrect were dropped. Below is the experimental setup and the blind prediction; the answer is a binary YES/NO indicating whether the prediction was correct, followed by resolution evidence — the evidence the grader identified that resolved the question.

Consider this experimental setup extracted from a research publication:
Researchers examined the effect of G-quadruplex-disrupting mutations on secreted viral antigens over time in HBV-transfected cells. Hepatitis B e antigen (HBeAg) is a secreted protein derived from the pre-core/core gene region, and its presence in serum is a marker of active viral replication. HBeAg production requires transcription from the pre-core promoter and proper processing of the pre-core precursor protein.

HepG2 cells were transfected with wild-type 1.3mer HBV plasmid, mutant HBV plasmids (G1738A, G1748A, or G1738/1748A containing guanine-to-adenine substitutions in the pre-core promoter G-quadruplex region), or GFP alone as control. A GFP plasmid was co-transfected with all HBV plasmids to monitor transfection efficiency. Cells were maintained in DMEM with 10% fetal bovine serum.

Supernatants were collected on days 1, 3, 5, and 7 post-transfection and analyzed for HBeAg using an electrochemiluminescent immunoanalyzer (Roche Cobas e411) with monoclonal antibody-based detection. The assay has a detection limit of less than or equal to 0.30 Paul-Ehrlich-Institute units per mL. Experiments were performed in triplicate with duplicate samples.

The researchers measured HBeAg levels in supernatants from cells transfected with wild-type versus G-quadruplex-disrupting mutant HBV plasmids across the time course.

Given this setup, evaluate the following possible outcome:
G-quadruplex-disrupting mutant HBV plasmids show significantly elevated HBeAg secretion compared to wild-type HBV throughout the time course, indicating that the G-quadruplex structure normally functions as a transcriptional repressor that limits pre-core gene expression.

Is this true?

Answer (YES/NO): NO